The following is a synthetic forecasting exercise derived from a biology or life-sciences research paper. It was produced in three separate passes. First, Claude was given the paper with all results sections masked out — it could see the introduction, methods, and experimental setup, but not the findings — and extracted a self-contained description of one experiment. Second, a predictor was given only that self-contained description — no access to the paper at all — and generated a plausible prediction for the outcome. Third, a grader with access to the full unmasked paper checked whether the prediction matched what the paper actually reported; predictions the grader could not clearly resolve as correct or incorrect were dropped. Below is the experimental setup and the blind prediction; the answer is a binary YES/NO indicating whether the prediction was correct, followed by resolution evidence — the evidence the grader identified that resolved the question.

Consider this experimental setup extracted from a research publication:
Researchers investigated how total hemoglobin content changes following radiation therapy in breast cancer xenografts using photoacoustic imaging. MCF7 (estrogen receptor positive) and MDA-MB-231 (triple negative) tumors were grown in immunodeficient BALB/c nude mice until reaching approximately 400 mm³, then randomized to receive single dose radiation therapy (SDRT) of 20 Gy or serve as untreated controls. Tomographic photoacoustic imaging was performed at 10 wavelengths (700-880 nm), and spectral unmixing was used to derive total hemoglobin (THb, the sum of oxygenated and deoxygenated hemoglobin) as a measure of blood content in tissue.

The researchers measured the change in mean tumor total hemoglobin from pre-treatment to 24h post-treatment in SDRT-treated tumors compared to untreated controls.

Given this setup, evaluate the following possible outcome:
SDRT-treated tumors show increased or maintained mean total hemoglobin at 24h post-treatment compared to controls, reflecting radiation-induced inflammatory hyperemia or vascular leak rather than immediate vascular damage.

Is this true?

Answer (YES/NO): YES